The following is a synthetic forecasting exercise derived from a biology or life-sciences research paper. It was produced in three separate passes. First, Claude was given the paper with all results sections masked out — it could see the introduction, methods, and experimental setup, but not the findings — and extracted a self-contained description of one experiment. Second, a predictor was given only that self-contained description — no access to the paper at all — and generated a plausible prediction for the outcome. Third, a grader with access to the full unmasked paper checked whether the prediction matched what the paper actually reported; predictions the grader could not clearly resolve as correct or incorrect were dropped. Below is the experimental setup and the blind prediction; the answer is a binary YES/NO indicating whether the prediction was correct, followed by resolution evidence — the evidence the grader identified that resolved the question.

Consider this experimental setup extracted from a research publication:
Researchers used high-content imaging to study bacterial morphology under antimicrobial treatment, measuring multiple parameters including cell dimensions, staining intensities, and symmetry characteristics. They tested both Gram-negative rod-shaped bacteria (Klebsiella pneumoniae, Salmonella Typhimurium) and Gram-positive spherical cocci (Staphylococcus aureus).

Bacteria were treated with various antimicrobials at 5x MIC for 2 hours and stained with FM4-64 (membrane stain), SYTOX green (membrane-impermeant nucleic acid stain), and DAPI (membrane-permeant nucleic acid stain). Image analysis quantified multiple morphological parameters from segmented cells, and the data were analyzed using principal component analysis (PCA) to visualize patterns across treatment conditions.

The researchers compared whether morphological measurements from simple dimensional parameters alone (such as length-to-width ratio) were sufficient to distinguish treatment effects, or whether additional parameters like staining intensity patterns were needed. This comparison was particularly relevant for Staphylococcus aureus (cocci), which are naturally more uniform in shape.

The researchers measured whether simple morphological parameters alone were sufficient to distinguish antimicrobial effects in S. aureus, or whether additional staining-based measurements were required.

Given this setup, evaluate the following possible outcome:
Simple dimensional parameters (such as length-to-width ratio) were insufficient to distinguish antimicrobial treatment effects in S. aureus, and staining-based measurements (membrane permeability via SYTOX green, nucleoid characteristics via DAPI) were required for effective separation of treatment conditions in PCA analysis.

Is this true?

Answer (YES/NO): YES